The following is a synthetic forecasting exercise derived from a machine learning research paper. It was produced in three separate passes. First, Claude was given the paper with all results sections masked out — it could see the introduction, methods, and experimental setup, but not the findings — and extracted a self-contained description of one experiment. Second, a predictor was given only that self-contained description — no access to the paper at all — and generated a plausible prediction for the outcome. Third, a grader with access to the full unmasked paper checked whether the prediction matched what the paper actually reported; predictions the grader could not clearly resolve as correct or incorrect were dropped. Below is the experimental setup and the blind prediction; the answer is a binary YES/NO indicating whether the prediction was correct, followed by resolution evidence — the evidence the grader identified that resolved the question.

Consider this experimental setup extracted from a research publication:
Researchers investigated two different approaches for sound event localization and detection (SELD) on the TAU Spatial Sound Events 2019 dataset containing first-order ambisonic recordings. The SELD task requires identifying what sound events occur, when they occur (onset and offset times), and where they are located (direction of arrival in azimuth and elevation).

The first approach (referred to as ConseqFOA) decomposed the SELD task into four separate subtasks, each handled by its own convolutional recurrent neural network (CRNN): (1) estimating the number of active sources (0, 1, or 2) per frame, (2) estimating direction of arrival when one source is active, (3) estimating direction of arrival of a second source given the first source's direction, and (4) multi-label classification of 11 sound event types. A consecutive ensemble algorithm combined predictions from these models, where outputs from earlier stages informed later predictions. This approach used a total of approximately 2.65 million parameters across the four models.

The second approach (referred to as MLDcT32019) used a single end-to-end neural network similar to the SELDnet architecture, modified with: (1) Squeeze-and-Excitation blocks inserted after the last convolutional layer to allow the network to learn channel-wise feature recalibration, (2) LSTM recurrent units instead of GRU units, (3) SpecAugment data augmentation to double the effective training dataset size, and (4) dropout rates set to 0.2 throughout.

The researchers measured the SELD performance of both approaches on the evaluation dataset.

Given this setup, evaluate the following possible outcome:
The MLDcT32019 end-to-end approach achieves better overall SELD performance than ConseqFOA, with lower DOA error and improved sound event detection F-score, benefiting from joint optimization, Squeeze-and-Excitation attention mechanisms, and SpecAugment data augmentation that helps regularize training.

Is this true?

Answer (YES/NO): NO